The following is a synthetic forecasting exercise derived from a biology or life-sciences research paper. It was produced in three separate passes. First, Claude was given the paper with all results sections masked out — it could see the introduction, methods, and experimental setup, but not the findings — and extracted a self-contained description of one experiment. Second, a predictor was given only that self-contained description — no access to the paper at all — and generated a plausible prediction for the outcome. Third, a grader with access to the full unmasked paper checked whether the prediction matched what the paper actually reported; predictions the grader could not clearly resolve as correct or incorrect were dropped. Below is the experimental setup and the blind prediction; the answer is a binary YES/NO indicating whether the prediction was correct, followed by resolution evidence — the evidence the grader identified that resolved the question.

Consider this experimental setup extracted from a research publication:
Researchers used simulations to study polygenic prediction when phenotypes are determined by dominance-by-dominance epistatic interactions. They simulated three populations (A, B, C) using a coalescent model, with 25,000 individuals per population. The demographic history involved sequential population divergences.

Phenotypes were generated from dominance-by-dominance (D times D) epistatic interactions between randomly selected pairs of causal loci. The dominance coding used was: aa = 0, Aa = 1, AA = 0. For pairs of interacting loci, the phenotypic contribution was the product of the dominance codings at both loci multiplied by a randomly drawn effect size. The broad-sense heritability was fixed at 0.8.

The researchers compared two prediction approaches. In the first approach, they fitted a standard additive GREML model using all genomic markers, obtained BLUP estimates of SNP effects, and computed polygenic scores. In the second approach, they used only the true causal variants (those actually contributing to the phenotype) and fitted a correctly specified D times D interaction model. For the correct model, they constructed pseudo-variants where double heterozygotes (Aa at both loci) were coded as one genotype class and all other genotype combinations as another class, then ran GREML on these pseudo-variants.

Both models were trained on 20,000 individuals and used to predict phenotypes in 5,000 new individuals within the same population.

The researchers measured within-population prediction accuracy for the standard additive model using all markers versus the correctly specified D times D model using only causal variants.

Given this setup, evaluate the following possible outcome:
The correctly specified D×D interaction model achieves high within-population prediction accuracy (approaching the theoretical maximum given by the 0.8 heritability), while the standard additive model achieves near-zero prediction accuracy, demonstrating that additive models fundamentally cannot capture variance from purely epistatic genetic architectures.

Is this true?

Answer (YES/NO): NO